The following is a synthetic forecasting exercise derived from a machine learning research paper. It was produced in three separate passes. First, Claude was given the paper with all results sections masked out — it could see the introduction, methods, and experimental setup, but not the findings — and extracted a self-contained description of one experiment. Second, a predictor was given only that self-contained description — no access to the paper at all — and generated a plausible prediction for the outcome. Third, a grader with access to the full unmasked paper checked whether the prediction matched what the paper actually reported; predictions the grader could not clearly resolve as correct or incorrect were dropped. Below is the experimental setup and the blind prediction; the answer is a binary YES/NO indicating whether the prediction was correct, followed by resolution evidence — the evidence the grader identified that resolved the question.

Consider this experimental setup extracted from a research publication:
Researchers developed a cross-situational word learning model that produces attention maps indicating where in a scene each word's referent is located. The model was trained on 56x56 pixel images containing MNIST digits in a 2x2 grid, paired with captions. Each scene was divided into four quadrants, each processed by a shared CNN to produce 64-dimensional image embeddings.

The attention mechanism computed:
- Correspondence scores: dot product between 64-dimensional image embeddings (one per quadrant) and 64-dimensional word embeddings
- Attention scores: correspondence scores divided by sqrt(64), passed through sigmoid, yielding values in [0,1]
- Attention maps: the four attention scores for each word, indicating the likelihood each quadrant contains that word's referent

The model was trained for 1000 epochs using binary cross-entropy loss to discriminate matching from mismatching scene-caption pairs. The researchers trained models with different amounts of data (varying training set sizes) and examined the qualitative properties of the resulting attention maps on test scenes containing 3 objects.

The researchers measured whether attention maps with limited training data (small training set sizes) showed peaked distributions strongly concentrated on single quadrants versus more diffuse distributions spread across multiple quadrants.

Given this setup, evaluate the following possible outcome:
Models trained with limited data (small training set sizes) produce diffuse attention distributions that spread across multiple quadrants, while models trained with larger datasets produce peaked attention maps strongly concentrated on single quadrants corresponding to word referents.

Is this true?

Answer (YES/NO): YES